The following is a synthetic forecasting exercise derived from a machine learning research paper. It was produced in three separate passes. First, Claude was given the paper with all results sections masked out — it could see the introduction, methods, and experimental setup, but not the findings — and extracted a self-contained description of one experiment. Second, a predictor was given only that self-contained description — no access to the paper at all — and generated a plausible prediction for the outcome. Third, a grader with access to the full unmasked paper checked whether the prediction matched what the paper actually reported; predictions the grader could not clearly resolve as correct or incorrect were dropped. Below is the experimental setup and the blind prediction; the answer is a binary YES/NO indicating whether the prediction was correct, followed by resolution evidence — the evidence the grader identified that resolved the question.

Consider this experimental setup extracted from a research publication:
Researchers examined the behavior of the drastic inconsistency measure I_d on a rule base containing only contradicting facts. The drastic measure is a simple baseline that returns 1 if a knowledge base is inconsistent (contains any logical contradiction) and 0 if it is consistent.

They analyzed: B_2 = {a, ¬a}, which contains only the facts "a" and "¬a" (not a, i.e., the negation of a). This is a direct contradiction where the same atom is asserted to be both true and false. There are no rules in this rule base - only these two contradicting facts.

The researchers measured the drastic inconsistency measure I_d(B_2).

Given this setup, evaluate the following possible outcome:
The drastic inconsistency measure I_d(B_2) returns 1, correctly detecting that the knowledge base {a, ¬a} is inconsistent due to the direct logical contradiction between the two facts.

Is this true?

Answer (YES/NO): YES